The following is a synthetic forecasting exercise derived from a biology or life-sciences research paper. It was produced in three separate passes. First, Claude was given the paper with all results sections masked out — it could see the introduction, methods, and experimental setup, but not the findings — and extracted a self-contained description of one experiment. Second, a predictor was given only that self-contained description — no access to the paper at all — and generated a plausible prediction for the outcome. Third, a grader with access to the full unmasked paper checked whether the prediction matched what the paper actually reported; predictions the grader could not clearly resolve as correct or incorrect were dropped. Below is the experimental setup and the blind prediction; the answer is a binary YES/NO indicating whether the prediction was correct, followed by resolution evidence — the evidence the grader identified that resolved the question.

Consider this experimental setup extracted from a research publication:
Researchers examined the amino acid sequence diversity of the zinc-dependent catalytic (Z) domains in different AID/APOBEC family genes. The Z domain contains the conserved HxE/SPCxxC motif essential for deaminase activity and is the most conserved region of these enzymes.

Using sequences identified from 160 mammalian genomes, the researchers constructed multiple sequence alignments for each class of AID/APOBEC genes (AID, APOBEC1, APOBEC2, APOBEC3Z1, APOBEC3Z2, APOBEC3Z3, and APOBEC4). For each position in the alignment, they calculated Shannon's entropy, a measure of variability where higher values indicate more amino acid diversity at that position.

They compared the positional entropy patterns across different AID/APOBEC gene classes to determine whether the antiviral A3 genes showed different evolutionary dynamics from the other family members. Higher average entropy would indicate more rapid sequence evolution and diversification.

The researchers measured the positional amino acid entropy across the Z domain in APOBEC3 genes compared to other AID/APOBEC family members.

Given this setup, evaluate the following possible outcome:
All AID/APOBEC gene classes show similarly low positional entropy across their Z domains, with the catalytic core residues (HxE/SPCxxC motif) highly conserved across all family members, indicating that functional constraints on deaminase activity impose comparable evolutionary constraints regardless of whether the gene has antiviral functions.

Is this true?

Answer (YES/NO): NO